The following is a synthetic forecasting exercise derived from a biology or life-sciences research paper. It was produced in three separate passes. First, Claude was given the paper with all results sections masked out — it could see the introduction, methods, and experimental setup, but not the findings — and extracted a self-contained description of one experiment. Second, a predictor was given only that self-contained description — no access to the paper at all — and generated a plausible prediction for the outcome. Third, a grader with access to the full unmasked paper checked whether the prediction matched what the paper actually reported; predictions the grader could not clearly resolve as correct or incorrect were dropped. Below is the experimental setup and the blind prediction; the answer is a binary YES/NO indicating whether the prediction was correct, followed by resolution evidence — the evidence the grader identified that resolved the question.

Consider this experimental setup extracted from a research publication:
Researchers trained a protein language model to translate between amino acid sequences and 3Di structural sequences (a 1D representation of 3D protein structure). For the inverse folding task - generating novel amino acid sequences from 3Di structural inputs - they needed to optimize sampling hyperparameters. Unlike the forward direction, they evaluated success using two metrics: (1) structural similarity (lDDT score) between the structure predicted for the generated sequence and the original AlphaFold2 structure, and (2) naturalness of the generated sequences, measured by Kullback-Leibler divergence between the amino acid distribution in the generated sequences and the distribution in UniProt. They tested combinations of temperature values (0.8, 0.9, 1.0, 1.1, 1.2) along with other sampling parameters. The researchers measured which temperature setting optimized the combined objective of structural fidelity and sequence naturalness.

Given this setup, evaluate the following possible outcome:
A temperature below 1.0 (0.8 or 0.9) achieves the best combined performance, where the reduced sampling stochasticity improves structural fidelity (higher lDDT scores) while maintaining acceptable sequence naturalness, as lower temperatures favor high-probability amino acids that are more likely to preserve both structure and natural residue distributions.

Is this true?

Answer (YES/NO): NO